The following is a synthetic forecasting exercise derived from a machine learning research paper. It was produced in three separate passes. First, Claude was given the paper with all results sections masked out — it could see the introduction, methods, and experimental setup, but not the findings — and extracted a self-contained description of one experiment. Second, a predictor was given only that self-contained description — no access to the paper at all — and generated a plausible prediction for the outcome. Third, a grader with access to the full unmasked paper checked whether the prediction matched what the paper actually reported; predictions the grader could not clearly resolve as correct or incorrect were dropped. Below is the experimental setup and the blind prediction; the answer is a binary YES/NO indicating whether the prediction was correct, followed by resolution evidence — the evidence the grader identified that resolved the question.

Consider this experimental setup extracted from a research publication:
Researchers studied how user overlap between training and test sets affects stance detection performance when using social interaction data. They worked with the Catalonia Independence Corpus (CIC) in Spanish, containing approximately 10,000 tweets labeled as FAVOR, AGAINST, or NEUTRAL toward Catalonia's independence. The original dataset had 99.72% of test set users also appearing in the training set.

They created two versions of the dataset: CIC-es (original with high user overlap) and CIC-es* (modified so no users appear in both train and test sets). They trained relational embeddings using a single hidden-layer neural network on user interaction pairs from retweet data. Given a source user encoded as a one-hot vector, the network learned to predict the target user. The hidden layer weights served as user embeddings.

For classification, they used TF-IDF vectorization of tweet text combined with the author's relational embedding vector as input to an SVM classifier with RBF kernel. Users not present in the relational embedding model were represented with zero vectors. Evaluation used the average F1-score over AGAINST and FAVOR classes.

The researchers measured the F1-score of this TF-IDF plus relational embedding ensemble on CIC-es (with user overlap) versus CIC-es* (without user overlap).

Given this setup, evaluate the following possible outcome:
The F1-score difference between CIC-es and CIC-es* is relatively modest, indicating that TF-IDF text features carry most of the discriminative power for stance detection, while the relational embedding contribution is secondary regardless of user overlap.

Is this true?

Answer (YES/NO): NO